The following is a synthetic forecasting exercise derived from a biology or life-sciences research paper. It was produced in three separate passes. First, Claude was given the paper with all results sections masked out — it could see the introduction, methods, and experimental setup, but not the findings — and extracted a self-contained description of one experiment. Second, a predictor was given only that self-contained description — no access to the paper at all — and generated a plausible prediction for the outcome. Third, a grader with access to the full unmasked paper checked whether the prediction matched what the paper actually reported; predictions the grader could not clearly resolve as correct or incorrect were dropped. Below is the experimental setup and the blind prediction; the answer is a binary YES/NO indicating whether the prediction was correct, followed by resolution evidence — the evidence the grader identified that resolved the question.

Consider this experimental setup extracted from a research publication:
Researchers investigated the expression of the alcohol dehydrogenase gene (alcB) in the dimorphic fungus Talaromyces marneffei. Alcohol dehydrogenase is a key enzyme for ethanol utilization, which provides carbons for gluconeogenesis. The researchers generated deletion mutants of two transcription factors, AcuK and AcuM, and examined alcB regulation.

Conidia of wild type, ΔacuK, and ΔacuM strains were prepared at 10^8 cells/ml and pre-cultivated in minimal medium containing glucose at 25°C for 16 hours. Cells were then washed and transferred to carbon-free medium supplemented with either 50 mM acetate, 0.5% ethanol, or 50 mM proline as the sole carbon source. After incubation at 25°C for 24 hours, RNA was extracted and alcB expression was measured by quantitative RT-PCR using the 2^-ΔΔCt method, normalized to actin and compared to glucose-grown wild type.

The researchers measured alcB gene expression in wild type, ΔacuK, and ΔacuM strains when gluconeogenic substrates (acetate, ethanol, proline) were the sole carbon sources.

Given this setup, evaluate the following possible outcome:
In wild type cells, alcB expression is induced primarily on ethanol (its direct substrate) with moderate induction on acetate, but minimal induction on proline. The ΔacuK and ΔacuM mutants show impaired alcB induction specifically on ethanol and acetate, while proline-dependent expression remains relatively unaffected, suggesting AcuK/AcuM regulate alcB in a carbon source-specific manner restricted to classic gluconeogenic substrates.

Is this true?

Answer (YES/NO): NO